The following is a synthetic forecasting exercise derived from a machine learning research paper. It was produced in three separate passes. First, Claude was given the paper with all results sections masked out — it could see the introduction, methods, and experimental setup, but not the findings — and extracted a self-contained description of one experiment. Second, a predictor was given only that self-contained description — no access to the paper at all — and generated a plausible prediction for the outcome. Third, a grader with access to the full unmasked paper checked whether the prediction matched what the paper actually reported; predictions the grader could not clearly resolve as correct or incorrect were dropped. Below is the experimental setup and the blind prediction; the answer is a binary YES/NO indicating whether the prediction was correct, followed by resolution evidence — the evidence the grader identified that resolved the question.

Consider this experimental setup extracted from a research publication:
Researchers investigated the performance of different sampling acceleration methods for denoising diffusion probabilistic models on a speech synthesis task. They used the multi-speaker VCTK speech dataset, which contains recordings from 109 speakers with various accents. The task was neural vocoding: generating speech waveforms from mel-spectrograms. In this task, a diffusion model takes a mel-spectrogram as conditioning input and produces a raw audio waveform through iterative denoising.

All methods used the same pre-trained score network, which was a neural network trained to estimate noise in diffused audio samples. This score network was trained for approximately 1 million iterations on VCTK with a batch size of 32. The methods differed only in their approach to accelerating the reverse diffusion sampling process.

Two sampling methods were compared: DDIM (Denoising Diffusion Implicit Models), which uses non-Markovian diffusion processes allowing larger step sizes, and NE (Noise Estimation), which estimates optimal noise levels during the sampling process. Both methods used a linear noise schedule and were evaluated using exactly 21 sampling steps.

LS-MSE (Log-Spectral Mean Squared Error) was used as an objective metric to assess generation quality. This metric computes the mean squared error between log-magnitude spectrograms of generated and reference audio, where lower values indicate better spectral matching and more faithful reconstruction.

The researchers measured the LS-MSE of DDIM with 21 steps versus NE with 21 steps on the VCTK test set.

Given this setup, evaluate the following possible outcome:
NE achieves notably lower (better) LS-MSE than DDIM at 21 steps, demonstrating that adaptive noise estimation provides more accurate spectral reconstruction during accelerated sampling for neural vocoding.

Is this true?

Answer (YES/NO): NO